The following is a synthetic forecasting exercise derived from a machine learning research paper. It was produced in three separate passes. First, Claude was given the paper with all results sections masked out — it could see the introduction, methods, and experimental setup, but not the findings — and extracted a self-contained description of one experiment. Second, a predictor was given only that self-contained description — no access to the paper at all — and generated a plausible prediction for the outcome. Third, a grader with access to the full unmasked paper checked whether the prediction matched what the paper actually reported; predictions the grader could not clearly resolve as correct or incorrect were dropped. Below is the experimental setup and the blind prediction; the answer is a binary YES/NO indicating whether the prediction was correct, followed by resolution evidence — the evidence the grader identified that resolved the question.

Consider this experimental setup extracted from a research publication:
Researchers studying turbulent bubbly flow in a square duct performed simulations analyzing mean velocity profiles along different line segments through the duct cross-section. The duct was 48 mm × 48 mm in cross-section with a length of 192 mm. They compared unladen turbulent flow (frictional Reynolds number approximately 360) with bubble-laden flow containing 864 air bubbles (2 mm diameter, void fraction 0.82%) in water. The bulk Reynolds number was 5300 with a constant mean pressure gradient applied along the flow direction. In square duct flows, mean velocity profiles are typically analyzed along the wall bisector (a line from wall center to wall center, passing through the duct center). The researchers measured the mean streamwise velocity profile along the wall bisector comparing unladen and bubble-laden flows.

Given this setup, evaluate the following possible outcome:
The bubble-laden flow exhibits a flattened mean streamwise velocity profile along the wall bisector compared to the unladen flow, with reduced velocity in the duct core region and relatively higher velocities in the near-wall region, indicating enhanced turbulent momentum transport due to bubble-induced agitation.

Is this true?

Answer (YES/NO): NO